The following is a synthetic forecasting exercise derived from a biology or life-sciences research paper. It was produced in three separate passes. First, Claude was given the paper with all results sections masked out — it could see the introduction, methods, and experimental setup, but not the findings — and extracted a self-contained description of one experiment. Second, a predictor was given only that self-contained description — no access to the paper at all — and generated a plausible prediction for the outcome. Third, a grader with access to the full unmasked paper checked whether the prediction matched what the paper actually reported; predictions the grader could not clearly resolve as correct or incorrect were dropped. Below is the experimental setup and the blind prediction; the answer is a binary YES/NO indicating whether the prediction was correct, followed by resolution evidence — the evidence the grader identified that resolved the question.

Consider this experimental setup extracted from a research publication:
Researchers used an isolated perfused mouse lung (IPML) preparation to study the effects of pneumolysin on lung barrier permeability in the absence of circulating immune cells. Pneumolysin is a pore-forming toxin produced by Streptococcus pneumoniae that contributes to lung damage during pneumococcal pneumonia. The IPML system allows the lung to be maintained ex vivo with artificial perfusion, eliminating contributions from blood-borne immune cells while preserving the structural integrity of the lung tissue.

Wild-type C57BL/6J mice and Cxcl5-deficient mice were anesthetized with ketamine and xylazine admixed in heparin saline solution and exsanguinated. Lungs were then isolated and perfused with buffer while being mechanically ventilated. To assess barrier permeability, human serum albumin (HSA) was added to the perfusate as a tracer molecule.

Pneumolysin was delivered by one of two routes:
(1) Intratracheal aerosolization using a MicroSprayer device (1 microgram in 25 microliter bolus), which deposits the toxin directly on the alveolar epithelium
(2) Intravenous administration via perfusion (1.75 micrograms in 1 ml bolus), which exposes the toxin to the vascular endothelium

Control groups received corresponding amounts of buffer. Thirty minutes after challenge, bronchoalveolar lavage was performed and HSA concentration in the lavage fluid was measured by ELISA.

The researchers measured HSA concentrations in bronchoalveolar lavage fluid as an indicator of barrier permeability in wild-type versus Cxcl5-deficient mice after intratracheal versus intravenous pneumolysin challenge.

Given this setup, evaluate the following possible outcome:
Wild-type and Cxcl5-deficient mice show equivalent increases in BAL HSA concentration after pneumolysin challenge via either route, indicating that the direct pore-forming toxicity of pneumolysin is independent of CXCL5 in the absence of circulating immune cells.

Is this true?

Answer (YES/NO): NO